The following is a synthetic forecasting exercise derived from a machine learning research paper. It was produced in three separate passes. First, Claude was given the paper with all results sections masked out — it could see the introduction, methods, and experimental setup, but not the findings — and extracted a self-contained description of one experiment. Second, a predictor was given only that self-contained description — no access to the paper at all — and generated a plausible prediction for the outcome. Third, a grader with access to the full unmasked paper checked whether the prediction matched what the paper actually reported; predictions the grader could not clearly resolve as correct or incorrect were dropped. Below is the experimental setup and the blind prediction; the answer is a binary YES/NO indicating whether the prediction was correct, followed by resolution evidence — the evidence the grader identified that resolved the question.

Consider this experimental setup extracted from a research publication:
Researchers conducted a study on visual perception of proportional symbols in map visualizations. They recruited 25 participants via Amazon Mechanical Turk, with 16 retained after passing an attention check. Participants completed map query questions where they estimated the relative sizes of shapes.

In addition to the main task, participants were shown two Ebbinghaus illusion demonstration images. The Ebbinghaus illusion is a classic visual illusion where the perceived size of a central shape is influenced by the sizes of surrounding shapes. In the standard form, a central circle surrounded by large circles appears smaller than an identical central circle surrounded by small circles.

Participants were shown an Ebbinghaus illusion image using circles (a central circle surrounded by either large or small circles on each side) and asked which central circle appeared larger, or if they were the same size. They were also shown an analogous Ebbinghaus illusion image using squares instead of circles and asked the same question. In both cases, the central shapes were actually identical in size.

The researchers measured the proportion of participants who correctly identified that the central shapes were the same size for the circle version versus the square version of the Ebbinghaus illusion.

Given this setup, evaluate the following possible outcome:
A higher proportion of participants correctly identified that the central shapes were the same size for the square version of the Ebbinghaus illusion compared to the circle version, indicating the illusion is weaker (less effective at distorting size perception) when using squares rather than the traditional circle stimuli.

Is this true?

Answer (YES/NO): YES